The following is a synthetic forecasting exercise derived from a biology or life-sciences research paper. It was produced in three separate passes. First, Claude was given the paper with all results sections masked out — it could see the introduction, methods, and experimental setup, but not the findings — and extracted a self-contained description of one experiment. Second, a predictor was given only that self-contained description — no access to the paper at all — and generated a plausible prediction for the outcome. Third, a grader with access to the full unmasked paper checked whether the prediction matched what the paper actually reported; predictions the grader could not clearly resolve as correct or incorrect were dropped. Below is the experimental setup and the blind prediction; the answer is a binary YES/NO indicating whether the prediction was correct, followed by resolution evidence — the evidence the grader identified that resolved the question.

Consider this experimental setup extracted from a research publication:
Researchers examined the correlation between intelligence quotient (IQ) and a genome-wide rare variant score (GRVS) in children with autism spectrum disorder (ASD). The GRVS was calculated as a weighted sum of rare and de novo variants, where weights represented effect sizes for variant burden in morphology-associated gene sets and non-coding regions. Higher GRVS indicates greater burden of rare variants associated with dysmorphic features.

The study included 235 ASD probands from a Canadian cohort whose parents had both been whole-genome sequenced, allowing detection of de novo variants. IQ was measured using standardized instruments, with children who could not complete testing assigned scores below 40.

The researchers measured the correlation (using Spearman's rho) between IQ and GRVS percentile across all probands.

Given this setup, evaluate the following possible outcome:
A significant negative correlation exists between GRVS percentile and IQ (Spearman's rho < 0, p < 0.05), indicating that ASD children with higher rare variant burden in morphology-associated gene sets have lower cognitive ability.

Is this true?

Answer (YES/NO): NO